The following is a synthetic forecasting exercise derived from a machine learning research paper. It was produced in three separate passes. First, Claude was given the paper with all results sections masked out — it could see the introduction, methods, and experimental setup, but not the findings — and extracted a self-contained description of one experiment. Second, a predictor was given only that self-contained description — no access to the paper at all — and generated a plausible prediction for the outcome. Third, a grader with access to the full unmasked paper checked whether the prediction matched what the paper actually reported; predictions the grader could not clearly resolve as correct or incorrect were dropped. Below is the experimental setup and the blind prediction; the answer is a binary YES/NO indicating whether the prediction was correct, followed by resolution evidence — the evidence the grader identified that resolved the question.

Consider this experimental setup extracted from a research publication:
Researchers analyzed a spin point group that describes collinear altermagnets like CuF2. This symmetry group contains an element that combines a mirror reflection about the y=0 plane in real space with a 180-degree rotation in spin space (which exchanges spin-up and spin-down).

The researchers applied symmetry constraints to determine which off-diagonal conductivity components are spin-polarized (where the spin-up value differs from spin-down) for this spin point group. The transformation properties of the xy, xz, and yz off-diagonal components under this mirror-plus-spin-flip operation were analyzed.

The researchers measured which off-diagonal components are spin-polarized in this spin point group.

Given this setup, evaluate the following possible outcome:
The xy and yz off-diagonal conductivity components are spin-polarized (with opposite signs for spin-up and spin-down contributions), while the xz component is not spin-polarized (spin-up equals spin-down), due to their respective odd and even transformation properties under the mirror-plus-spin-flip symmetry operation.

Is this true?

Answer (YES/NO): YES